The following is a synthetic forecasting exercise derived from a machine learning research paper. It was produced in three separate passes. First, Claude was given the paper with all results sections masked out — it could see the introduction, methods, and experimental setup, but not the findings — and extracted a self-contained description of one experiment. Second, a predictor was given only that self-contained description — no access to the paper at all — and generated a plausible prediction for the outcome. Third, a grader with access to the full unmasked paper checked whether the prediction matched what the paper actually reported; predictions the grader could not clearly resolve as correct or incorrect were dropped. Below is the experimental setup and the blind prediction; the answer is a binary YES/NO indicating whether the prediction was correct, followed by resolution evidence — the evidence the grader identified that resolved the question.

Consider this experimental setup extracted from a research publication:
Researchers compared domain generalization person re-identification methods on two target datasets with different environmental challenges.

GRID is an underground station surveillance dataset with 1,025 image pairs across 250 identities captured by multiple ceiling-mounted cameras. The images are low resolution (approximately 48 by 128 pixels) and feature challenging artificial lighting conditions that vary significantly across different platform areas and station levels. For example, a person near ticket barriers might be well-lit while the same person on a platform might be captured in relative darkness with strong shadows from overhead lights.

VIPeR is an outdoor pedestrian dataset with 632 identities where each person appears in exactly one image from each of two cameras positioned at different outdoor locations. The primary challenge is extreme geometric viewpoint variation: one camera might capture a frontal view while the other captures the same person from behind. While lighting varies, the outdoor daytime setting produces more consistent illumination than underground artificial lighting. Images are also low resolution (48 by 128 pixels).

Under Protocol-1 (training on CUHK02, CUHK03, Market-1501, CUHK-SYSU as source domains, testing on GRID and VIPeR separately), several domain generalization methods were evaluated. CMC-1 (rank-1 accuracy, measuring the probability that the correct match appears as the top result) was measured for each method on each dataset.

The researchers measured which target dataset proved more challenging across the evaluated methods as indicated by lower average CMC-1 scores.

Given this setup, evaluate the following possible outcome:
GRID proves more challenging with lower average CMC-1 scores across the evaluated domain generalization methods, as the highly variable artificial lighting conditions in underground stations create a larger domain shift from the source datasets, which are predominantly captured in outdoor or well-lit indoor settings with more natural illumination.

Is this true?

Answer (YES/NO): YES